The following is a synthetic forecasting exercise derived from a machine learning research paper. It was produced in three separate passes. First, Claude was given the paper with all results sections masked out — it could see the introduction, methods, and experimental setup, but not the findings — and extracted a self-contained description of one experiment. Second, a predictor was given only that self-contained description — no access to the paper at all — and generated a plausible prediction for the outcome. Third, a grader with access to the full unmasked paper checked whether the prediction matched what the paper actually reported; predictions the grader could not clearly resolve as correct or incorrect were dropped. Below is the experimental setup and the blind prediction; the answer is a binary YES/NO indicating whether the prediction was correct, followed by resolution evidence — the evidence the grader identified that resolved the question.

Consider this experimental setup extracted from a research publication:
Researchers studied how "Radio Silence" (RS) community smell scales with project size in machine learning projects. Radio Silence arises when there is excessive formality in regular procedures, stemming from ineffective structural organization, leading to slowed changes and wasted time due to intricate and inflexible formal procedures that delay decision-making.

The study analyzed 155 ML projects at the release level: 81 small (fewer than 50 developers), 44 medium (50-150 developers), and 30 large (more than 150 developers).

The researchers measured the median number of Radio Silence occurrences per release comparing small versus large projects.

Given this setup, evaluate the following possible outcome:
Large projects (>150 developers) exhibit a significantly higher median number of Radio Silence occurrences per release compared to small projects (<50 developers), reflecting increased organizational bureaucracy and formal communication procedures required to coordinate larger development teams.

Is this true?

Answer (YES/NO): YES